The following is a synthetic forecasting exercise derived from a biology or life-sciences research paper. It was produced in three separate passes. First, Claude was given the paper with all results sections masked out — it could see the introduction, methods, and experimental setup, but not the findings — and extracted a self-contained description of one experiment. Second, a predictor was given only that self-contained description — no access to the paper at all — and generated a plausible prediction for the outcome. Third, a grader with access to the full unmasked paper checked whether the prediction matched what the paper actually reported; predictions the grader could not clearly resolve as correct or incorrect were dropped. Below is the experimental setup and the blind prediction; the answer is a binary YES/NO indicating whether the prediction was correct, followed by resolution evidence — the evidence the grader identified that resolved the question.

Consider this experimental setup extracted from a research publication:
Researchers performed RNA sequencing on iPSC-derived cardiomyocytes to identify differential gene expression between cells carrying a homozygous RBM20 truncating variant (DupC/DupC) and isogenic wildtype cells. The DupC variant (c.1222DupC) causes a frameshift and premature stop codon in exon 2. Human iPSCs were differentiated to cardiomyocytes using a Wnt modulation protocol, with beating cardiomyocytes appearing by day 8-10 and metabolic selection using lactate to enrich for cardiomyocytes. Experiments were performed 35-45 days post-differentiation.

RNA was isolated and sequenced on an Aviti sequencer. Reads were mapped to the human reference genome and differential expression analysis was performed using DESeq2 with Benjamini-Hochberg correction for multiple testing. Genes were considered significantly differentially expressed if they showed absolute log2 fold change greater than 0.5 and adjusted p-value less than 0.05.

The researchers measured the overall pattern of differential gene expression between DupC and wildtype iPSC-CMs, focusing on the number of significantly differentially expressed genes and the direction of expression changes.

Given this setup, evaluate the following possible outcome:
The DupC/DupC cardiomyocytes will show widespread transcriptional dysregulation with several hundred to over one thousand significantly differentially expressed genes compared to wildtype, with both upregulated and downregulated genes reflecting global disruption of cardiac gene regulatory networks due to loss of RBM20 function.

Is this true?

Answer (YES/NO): YES